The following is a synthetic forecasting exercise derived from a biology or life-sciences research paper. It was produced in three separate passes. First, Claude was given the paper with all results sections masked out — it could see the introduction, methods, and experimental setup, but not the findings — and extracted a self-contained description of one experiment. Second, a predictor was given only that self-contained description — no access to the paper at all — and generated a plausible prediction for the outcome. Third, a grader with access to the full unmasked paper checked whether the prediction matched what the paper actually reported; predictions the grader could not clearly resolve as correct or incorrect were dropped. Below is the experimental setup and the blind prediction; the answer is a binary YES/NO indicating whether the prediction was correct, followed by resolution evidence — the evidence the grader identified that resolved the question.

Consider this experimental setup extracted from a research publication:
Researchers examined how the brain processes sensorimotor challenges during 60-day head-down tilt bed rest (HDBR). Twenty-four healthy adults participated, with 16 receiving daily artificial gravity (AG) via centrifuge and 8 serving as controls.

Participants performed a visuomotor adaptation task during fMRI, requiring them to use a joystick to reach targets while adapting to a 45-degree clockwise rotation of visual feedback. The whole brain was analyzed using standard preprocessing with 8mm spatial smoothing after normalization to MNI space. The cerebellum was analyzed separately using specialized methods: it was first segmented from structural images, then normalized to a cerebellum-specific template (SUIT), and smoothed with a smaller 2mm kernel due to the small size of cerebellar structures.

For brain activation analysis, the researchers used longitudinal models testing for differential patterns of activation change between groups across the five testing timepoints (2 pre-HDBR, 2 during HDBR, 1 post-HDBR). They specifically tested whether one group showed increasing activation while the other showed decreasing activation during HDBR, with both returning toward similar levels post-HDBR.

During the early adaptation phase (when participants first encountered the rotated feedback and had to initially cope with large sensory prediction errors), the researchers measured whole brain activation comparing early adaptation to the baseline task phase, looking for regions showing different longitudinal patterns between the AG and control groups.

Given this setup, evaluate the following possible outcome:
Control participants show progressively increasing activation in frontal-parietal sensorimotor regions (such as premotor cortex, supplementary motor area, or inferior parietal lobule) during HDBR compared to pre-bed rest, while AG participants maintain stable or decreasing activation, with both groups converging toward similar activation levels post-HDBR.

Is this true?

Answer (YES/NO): NO